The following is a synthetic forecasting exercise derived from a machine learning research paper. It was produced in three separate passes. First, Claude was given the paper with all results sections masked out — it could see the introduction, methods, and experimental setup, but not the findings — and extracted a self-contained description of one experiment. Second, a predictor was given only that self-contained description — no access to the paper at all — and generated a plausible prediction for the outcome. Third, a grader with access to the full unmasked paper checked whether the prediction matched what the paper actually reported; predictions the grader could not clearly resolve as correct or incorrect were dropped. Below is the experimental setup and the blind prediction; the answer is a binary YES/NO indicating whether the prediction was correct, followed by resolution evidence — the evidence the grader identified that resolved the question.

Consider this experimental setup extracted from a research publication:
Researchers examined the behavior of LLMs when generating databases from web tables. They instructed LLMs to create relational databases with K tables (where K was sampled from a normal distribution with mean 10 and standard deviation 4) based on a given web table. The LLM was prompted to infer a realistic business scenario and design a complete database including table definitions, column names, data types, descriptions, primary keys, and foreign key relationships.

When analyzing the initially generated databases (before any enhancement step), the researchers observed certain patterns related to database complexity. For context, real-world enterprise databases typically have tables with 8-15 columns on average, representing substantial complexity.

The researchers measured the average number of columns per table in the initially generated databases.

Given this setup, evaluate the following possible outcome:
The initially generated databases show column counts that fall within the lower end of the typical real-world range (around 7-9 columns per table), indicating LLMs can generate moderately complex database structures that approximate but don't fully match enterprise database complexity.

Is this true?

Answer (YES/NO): NO